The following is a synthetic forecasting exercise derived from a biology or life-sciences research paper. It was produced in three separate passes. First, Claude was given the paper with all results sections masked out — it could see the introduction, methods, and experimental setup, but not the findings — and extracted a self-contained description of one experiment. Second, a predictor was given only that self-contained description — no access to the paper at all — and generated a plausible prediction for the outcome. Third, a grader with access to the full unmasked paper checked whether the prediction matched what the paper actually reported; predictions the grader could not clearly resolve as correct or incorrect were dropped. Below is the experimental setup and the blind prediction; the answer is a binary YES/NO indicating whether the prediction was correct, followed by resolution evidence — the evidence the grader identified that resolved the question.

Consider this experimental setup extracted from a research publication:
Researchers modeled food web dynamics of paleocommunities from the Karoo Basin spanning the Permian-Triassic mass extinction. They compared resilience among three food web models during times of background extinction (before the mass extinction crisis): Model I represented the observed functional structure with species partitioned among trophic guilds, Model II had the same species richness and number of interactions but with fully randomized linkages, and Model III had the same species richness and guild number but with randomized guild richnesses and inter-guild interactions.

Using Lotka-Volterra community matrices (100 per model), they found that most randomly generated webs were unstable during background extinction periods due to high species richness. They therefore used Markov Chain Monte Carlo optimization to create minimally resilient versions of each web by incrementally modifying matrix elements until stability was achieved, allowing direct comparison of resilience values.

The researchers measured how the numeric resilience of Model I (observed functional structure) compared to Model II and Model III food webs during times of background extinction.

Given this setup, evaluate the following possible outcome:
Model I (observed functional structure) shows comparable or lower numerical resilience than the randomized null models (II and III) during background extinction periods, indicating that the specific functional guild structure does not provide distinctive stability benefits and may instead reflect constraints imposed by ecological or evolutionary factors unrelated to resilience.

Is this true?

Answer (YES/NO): YES